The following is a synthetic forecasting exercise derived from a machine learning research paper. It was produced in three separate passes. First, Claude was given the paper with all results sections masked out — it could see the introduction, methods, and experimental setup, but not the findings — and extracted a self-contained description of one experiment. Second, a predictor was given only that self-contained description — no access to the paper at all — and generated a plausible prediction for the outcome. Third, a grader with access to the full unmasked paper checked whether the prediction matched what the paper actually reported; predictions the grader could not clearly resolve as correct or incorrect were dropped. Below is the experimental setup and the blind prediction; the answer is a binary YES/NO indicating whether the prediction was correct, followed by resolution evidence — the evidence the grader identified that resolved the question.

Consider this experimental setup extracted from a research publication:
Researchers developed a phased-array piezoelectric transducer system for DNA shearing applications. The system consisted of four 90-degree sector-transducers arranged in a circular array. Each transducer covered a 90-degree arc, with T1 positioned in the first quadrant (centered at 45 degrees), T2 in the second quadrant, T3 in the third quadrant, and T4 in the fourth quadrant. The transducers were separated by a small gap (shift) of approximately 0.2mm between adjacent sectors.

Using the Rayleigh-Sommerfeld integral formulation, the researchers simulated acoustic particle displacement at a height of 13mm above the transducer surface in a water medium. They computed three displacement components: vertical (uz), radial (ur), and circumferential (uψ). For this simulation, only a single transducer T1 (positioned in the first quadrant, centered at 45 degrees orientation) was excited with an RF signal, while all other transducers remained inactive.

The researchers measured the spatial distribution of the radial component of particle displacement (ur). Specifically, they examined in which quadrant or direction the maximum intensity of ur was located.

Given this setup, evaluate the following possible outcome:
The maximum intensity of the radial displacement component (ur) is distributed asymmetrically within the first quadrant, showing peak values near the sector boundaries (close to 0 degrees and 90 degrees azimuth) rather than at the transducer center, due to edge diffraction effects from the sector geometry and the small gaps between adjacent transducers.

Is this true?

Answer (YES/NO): NO